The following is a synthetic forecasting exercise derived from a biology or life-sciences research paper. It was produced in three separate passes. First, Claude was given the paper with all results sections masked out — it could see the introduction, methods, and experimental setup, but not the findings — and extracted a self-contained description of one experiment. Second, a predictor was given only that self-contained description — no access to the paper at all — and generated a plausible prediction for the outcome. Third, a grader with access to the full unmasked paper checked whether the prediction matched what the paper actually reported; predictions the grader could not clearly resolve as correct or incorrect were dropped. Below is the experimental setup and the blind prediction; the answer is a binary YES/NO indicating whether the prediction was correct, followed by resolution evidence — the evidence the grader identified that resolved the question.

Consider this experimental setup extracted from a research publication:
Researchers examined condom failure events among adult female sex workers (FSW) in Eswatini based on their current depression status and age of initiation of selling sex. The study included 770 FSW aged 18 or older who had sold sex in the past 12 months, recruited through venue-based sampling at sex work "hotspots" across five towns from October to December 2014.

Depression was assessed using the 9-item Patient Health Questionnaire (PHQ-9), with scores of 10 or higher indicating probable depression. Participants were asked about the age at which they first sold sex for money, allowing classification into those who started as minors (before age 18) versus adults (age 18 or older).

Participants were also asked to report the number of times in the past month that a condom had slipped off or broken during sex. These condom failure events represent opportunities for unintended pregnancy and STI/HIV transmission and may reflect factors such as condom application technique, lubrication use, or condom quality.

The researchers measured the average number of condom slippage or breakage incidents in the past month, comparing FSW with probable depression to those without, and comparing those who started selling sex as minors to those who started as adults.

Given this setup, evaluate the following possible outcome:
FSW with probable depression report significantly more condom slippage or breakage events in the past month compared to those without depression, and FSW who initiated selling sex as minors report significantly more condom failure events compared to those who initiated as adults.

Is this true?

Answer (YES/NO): YES